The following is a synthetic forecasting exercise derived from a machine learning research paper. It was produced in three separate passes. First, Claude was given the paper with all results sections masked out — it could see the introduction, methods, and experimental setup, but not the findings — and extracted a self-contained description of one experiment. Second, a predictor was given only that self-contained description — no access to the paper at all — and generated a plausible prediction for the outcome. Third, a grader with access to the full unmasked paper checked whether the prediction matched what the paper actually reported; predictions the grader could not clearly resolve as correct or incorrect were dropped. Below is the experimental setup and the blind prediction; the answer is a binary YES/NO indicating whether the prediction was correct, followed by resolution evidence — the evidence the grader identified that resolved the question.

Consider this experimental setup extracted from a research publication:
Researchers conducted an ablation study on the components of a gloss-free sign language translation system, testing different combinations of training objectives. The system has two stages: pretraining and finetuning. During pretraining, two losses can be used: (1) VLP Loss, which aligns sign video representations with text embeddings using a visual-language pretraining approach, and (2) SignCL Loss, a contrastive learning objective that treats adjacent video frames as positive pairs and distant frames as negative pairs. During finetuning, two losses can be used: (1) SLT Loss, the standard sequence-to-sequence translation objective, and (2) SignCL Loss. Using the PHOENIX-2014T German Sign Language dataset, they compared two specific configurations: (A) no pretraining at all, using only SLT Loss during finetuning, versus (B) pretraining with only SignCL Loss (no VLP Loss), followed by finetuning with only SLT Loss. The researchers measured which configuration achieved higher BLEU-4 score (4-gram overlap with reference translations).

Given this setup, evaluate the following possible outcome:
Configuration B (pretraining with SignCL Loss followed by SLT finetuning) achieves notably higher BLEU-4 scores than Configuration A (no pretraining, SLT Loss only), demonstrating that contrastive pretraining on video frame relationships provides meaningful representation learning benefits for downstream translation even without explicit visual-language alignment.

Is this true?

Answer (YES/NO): NO